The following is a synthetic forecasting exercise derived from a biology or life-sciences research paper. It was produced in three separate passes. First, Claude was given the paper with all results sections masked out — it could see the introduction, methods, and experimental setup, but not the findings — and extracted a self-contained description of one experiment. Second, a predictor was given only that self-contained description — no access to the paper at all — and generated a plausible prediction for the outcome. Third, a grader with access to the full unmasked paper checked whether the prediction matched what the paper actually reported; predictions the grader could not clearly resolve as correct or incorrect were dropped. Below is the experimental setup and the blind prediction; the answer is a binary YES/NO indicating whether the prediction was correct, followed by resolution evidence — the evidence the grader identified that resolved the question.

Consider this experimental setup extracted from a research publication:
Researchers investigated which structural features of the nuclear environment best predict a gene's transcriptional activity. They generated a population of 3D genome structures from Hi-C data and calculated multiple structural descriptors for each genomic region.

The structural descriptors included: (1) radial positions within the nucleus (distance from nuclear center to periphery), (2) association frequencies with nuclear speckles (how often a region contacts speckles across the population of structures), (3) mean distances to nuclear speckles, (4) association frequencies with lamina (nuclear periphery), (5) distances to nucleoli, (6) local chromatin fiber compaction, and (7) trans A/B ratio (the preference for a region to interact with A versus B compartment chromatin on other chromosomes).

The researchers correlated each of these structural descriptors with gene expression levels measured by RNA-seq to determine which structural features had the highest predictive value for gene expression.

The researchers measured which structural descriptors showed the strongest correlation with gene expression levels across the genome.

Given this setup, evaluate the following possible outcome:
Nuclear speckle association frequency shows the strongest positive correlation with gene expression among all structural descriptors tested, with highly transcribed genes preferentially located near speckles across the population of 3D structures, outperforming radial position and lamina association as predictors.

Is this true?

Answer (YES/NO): YES